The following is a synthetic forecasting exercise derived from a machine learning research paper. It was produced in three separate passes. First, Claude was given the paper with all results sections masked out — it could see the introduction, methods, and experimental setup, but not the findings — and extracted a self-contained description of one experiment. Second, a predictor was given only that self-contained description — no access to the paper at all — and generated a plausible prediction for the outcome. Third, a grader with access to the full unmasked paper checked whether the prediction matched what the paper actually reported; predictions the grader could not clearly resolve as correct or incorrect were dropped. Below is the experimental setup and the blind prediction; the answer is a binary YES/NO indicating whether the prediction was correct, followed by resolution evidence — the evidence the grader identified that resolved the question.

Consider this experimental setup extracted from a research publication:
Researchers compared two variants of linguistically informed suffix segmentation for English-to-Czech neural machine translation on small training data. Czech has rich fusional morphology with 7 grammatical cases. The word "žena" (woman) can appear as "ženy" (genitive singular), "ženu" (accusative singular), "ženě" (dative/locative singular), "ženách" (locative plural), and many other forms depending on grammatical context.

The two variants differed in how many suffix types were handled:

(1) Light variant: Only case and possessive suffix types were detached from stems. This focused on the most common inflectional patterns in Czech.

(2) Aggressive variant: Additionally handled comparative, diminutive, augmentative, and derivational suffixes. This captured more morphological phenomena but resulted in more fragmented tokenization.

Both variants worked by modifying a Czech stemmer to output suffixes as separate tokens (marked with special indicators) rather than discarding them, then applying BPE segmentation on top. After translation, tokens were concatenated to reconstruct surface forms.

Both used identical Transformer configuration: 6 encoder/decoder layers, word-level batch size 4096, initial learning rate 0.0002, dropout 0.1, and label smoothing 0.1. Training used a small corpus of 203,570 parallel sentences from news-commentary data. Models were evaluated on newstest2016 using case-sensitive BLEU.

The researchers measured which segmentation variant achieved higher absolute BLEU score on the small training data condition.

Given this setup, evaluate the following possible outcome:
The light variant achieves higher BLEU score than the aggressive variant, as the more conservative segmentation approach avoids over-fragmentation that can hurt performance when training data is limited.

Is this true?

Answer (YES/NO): NO